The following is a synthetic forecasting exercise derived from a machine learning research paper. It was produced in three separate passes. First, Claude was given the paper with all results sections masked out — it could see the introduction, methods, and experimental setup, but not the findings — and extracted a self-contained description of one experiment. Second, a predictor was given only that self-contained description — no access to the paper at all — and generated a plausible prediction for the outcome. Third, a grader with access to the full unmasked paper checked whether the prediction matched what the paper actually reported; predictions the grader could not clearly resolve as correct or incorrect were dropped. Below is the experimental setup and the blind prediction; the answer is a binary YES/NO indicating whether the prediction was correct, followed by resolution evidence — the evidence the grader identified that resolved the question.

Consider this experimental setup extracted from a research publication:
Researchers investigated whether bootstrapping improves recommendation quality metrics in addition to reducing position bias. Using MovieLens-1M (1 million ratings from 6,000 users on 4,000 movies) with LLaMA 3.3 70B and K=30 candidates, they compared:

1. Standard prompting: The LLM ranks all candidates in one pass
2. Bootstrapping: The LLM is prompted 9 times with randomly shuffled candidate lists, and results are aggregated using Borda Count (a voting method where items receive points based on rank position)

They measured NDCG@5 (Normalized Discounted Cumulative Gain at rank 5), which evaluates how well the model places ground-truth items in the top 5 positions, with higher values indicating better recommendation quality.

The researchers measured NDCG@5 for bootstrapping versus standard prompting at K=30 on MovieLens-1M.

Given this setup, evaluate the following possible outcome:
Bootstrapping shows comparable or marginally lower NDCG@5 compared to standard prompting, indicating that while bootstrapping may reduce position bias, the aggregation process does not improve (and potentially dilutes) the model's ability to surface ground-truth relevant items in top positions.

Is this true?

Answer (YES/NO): NO